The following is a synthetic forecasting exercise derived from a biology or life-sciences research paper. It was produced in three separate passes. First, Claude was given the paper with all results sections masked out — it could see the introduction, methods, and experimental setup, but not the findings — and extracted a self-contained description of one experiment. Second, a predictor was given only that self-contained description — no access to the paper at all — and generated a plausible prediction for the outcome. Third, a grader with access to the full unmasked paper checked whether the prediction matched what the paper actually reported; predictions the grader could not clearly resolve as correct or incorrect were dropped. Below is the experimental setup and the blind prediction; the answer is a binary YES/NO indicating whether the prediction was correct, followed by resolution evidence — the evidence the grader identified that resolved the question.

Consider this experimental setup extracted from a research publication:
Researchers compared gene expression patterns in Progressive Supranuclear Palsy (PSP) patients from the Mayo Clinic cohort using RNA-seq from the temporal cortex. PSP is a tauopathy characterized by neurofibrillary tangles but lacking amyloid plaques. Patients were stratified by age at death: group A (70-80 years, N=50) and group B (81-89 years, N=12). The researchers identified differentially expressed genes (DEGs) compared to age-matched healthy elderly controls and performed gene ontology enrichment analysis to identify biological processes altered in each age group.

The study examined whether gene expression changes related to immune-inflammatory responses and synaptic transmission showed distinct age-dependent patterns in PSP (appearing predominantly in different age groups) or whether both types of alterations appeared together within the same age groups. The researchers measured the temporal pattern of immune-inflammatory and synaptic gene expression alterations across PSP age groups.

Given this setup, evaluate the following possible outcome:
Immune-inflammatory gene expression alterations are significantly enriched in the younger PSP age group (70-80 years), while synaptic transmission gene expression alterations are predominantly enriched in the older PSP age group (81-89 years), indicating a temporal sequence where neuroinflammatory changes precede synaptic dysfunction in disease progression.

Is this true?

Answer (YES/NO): NO